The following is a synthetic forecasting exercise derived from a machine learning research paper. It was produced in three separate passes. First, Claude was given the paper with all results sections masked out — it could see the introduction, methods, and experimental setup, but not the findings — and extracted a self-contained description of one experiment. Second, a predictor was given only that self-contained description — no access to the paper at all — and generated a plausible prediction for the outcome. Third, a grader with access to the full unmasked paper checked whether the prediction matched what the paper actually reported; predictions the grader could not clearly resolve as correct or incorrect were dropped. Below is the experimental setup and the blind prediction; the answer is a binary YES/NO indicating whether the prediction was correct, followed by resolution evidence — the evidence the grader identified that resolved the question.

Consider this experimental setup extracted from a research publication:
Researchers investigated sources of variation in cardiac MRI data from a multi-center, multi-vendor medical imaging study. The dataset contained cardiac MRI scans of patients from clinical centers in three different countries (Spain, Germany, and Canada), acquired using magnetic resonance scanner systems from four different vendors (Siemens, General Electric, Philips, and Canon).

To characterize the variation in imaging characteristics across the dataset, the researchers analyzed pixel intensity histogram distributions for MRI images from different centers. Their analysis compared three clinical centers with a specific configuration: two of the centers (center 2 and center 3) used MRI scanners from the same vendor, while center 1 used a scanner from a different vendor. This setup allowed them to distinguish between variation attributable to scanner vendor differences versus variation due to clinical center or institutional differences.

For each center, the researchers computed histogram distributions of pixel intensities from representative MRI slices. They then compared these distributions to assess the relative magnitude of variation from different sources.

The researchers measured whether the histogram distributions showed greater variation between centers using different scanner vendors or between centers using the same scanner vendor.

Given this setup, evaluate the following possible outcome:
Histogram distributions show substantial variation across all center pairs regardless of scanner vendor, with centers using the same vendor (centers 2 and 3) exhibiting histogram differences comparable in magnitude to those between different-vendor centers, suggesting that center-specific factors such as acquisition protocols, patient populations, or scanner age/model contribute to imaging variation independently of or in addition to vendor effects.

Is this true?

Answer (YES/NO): NO